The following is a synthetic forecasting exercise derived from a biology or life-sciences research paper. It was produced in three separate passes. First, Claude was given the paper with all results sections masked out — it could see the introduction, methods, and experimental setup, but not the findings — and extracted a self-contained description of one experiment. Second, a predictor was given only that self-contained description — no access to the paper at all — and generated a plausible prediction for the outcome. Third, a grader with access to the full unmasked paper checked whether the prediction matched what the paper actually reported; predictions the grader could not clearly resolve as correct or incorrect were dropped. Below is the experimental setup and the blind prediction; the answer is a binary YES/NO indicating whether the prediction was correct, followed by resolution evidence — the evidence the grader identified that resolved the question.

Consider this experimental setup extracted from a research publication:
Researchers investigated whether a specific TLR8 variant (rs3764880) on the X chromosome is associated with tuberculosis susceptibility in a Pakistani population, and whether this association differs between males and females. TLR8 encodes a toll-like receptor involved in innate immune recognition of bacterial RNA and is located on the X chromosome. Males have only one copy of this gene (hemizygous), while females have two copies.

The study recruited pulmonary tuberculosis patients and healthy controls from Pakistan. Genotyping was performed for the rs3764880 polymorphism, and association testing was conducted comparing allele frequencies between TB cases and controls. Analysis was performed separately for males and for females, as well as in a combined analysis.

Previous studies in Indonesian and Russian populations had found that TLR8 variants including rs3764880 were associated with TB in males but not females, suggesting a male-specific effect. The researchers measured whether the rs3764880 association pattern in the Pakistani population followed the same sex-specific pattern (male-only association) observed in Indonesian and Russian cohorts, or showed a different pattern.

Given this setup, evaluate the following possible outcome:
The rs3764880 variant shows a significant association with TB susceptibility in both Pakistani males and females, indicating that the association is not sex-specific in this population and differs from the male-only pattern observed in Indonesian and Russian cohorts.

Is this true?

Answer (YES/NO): YES